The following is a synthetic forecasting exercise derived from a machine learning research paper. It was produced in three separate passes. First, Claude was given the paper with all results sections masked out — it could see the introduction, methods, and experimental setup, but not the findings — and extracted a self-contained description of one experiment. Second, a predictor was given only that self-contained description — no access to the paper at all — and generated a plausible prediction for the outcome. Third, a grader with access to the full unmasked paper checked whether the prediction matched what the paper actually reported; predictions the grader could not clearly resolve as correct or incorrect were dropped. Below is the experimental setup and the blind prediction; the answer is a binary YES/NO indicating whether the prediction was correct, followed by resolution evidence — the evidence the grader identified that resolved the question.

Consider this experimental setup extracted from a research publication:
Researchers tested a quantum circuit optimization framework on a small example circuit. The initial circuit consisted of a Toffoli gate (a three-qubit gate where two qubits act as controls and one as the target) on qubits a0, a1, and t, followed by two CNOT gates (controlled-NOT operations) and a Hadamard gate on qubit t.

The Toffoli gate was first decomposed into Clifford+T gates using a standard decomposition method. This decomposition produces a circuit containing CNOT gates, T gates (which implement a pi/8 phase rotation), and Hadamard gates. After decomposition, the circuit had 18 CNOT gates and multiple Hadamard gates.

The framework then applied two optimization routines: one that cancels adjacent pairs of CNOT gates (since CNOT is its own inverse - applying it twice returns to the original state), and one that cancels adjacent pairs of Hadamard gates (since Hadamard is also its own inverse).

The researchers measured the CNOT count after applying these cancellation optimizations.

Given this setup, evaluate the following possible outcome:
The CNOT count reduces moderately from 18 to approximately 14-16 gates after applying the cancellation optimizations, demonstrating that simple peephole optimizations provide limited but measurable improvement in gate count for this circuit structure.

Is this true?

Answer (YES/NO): YES